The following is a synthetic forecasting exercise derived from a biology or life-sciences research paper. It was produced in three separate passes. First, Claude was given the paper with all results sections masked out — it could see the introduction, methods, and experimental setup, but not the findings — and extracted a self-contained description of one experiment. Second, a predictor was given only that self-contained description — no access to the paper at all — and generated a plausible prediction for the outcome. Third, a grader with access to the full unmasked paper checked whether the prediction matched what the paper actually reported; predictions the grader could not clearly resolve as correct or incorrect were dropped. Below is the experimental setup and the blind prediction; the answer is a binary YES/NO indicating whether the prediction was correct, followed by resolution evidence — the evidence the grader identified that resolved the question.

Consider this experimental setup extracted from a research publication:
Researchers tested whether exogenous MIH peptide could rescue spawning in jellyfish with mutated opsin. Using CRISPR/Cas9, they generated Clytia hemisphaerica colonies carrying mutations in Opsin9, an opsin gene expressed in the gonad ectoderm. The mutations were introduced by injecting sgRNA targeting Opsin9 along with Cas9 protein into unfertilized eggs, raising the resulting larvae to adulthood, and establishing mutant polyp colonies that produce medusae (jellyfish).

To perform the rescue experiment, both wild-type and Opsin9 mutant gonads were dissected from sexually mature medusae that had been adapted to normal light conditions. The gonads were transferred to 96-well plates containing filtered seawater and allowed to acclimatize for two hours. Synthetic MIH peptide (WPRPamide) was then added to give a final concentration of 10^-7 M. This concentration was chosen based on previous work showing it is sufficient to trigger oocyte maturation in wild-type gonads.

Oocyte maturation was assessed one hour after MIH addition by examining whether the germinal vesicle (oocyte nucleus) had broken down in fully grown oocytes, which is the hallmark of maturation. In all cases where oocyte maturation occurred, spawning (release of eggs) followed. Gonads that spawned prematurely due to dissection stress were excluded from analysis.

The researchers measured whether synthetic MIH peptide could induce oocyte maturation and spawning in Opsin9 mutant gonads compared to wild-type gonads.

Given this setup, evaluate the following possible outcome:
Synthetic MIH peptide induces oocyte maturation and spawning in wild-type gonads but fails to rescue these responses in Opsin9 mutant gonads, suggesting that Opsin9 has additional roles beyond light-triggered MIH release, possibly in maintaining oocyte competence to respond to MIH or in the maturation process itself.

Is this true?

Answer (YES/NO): NO